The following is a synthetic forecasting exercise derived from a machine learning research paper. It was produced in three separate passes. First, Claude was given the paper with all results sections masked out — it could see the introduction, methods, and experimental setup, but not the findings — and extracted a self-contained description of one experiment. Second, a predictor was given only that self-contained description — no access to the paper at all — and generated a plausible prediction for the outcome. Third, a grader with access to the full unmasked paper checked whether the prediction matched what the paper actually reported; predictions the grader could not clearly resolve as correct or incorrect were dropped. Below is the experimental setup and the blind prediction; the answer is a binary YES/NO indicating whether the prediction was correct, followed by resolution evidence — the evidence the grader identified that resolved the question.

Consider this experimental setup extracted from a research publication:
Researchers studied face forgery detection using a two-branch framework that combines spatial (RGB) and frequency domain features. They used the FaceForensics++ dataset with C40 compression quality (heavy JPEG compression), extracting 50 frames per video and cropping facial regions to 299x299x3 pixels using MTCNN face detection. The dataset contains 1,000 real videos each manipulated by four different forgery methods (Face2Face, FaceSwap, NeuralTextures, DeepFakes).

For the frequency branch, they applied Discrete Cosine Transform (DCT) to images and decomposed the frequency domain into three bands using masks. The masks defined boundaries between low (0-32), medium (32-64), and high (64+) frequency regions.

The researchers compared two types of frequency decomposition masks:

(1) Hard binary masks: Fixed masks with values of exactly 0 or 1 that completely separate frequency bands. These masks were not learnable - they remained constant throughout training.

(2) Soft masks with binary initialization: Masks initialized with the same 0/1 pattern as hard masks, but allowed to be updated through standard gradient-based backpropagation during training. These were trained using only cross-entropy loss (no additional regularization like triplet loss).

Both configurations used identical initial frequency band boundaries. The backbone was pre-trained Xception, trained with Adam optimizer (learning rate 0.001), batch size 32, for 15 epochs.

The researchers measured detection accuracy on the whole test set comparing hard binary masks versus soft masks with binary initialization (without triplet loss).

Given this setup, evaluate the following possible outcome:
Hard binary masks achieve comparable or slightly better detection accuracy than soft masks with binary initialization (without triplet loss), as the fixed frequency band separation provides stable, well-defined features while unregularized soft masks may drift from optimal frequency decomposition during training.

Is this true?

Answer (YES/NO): NO